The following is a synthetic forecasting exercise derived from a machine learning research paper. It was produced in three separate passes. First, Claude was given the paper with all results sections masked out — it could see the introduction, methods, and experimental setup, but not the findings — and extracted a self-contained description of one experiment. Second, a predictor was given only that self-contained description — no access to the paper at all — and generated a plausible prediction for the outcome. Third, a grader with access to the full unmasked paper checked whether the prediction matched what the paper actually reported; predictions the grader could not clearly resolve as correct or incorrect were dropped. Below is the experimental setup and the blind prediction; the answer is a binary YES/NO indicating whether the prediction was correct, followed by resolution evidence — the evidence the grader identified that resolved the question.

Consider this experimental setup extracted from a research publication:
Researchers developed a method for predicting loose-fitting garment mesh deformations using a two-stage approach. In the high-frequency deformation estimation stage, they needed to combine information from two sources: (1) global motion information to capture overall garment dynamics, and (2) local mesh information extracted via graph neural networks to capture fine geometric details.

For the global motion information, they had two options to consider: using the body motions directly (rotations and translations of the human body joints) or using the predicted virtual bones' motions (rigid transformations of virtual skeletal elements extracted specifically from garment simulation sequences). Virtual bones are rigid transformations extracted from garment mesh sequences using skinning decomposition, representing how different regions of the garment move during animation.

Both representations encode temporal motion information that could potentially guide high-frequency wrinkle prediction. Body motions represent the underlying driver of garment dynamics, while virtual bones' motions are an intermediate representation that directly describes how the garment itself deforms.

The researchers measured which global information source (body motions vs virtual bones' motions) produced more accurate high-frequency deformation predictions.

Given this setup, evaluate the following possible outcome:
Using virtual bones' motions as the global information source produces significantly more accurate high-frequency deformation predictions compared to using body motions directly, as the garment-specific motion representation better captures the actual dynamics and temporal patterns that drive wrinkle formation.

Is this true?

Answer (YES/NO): YES